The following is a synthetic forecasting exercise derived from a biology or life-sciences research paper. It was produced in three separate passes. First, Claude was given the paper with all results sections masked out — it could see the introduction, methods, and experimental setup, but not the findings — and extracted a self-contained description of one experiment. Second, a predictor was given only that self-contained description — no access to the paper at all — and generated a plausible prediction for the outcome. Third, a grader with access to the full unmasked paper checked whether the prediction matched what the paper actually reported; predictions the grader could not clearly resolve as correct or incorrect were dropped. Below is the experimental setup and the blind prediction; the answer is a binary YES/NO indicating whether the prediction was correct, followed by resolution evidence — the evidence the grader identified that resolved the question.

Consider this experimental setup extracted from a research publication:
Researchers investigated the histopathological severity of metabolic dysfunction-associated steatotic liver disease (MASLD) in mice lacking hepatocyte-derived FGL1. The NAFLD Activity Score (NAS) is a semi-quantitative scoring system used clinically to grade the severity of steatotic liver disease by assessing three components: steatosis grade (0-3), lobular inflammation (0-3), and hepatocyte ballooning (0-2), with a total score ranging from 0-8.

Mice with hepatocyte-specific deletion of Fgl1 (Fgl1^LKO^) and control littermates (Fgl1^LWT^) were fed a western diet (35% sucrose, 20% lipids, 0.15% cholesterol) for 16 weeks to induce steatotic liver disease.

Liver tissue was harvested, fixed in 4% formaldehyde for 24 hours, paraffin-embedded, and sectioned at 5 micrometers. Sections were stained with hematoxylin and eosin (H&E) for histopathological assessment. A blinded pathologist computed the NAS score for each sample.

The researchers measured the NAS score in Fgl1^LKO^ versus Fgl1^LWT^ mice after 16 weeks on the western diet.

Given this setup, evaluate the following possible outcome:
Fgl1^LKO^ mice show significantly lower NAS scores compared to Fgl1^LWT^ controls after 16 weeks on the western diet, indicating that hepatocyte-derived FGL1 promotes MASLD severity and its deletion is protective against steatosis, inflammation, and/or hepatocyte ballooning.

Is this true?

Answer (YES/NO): NO